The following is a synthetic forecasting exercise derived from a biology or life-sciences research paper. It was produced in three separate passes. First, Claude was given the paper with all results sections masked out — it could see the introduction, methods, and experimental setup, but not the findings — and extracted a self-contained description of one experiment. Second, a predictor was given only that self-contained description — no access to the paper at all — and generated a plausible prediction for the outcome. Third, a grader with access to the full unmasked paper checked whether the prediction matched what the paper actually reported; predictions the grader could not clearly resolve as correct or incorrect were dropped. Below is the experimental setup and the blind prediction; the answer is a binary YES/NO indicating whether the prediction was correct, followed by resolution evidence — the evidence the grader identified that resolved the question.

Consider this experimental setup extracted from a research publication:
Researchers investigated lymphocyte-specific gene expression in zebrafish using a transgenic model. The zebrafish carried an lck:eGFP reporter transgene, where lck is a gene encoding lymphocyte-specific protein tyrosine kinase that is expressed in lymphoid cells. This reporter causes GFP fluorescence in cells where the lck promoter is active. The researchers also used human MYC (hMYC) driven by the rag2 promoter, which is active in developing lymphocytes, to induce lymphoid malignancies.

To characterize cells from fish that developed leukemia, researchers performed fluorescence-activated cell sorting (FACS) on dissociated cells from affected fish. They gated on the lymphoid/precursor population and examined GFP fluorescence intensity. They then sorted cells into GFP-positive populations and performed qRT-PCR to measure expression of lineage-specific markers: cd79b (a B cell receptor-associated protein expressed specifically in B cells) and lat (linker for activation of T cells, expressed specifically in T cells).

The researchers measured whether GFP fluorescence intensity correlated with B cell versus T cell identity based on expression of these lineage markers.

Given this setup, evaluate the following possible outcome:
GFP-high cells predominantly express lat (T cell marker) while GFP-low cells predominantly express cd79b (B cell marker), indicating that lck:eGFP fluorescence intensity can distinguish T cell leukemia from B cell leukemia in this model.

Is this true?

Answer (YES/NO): YES